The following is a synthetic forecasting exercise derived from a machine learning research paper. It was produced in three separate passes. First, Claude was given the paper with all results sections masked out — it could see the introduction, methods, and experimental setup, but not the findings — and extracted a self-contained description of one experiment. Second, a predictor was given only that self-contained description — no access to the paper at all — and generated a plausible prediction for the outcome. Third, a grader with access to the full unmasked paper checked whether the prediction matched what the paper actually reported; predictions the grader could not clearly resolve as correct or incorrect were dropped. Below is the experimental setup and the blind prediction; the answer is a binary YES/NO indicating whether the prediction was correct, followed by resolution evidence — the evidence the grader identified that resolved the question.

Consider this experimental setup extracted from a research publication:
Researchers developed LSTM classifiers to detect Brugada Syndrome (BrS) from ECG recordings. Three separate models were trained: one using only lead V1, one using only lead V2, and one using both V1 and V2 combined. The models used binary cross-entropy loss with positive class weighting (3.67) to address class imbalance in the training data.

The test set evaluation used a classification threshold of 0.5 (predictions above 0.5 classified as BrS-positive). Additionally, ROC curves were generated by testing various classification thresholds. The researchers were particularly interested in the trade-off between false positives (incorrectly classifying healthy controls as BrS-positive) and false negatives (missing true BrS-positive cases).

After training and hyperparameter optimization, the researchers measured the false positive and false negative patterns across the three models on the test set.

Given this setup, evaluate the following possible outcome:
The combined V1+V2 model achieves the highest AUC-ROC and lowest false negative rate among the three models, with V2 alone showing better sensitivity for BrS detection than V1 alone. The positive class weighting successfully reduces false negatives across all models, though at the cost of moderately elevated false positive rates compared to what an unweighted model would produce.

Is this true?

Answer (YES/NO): NO